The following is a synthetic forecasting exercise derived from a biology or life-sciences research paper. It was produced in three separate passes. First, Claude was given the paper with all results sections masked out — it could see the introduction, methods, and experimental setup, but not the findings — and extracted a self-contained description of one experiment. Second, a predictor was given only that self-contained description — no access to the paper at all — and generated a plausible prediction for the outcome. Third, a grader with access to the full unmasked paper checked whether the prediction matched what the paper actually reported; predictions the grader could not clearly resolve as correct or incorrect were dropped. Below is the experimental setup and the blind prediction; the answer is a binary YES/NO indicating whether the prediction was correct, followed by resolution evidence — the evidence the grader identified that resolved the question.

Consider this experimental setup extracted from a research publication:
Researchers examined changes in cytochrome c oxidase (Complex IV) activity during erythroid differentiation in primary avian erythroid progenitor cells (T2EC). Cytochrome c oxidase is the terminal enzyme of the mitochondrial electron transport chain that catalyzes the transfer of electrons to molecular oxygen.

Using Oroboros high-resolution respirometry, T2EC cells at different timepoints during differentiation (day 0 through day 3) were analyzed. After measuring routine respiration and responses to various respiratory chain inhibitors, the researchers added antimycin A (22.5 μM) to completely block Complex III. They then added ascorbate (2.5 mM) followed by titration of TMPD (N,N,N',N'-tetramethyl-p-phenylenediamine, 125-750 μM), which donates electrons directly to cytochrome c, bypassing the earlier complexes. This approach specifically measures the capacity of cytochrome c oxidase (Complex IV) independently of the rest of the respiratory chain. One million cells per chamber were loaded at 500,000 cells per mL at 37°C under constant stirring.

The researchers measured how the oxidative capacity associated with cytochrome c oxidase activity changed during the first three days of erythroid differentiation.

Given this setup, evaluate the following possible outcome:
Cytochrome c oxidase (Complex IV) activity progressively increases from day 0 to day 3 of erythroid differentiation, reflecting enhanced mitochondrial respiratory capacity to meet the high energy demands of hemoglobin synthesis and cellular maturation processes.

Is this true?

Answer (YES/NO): NO